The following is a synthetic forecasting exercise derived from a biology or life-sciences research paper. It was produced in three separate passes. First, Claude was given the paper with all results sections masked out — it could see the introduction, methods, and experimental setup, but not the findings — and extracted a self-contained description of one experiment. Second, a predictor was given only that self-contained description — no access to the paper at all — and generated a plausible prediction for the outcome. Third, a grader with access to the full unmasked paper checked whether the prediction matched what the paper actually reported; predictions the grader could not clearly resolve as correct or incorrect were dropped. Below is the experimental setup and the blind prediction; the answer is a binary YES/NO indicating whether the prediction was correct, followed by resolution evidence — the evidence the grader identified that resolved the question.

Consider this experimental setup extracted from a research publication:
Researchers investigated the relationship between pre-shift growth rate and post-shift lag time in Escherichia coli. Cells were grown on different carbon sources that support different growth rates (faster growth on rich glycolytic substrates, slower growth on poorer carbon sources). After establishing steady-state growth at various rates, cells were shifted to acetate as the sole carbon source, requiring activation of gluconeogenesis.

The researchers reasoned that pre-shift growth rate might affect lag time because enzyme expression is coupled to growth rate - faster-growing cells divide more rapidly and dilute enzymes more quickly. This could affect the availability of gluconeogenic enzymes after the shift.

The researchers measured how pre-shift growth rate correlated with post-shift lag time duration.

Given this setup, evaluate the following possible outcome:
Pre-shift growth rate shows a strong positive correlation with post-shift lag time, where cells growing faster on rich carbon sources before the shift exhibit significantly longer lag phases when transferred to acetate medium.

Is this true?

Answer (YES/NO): YES